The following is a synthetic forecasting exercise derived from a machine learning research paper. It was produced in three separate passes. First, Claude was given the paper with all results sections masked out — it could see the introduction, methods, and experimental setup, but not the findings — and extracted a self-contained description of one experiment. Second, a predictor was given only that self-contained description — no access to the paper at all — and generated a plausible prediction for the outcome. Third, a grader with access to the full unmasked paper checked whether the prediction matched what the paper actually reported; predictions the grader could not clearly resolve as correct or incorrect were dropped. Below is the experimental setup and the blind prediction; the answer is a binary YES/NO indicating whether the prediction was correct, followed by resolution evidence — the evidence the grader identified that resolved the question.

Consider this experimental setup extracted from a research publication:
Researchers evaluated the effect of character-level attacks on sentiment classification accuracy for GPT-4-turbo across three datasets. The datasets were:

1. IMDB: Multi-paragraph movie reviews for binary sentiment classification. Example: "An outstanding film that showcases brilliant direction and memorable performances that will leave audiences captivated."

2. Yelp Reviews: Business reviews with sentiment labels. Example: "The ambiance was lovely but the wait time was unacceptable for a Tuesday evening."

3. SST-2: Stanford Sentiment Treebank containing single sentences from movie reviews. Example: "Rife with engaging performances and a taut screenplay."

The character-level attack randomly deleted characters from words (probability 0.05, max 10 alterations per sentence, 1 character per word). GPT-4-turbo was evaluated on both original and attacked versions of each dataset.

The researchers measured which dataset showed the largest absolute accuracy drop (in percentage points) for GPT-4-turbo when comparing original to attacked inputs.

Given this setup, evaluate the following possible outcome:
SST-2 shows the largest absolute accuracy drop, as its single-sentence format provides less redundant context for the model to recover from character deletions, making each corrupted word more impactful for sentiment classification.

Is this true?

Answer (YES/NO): NO